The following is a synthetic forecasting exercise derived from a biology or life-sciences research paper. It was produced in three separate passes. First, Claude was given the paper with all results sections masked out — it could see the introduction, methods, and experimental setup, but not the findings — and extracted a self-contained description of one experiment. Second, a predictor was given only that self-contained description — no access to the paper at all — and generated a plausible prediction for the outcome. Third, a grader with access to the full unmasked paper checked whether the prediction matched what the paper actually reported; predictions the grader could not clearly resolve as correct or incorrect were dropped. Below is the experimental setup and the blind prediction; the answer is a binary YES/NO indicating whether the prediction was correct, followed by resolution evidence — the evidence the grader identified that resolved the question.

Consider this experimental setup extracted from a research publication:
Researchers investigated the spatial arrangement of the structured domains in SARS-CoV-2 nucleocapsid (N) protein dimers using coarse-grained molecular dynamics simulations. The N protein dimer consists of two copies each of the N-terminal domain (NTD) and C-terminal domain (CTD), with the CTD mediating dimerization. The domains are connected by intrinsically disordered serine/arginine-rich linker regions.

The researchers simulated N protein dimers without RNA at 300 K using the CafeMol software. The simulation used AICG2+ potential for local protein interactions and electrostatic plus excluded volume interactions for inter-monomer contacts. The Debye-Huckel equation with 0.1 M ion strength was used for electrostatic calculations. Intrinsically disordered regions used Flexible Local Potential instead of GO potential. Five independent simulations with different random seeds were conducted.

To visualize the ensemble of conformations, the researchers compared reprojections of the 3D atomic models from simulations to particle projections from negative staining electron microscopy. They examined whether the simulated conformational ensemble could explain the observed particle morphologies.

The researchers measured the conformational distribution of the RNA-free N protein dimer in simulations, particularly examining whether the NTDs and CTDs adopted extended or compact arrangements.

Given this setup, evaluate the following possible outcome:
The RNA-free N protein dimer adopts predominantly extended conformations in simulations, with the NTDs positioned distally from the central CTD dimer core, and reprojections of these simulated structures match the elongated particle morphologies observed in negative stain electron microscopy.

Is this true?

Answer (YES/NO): NO